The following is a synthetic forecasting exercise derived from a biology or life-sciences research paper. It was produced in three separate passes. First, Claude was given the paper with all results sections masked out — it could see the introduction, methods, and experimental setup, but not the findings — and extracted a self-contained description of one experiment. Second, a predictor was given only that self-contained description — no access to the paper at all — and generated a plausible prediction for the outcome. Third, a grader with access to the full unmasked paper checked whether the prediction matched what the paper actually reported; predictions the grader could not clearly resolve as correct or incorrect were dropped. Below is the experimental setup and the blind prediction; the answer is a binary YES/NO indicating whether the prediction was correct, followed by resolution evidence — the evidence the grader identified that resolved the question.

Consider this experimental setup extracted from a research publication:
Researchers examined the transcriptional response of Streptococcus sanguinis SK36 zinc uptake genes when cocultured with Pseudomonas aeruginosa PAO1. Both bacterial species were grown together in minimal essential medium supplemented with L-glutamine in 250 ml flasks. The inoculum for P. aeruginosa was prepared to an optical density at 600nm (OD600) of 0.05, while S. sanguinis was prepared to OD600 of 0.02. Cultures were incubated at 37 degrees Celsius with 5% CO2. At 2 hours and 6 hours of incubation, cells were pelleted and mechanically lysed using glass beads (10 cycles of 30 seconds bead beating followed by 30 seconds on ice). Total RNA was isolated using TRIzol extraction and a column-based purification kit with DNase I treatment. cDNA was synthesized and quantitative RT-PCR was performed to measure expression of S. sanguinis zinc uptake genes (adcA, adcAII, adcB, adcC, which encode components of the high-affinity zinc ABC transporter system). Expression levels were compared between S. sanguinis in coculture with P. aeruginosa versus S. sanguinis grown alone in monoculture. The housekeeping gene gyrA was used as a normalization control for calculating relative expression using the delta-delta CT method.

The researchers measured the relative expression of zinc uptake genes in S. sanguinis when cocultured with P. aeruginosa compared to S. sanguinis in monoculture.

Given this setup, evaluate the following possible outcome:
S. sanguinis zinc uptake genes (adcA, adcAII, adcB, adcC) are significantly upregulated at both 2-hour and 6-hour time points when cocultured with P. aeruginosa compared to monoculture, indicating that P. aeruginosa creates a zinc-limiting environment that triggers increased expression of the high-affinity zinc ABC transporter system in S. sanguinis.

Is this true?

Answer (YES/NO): NO